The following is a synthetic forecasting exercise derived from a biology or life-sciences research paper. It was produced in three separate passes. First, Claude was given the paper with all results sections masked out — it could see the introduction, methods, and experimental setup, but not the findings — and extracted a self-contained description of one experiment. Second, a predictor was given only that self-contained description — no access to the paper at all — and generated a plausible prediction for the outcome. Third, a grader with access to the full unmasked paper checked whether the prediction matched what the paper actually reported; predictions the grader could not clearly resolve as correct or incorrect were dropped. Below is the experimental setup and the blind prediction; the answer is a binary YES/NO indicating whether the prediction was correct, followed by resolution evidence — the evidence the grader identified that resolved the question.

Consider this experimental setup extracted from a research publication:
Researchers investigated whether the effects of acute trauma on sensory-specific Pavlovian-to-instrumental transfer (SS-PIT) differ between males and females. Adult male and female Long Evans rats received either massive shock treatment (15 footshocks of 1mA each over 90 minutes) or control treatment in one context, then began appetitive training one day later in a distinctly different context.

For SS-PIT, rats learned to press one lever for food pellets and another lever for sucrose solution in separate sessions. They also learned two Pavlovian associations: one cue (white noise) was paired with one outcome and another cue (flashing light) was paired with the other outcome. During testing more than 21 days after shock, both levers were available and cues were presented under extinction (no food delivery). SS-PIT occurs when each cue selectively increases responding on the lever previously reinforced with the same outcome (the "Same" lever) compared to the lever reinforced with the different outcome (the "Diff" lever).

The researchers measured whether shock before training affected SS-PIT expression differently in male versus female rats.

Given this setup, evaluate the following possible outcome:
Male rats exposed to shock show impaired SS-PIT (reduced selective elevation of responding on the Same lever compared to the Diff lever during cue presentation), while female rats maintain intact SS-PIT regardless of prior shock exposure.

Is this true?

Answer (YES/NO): NO